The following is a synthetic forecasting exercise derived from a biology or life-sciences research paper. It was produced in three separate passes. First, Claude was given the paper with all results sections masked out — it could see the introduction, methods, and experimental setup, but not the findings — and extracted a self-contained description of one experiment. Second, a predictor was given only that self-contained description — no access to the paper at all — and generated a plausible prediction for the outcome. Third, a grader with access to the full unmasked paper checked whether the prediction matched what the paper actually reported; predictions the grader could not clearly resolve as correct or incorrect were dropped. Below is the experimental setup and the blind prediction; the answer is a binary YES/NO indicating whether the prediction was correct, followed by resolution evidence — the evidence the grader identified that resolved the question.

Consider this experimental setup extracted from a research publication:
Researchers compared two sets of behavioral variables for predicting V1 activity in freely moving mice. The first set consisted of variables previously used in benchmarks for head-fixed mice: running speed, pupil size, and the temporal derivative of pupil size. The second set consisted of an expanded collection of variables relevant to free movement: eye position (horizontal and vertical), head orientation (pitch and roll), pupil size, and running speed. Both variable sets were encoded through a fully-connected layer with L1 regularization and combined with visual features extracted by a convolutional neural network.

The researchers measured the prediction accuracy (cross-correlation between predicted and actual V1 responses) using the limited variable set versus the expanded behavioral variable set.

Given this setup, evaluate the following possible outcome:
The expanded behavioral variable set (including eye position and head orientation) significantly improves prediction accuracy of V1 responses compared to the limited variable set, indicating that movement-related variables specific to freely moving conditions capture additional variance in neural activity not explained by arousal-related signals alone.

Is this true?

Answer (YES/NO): YES